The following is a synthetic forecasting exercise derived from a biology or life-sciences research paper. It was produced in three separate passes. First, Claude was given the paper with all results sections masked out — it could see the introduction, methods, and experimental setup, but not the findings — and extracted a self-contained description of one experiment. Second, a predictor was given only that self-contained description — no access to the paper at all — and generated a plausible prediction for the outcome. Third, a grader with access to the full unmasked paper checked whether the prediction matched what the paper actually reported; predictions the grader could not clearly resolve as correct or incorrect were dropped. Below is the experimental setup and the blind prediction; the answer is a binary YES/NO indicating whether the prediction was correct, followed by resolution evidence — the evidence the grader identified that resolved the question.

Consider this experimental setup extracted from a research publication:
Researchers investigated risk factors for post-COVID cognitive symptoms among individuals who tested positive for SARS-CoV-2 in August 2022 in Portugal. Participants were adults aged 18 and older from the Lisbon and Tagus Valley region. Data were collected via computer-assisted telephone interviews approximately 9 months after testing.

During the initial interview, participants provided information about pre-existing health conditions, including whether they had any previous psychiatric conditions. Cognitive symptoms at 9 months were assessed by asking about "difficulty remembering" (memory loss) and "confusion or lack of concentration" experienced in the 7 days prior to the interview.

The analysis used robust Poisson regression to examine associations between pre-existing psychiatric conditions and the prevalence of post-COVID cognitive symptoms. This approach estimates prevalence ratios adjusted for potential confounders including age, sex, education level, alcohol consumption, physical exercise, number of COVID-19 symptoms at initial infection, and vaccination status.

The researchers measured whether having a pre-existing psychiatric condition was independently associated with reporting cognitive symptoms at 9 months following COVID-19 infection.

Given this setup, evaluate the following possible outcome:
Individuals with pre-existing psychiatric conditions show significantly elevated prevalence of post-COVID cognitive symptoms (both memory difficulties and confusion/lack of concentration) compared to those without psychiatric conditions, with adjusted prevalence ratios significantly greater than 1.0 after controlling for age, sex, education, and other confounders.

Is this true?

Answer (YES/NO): NO